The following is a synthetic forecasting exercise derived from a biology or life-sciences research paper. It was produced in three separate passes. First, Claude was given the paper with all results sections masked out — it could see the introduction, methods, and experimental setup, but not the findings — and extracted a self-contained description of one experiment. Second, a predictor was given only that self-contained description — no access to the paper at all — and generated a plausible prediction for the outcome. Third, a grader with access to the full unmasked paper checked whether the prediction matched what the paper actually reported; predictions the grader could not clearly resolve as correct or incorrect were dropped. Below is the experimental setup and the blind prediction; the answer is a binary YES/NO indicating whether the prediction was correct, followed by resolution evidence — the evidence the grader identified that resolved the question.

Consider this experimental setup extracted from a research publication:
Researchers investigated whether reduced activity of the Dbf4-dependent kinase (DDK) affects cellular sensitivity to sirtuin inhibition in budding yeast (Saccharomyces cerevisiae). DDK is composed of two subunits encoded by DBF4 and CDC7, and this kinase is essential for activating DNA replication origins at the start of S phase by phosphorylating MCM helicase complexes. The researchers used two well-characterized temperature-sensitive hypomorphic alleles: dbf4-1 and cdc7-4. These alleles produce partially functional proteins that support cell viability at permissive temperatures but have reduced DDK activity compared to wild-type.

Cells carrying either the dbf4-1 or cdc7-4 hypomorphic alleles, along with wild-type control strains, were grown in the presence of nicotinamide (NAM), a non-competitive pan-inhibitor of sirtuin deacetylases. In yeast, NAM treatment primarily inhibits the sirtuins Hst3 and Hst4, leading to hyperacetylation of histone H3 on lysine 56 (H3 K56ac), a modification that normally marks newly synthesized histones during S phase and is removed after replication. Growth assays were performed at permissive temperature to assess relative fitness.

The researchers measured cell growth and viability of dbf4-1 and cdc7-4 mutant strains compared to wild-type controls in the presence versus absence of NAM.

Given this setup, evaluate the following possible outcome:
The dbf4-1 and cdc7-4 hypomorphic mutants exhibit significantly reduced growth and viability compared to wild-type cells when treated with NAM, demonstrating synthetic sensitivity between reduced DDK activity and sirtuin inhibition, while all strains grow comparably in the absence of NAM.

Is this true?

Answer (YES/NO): YES